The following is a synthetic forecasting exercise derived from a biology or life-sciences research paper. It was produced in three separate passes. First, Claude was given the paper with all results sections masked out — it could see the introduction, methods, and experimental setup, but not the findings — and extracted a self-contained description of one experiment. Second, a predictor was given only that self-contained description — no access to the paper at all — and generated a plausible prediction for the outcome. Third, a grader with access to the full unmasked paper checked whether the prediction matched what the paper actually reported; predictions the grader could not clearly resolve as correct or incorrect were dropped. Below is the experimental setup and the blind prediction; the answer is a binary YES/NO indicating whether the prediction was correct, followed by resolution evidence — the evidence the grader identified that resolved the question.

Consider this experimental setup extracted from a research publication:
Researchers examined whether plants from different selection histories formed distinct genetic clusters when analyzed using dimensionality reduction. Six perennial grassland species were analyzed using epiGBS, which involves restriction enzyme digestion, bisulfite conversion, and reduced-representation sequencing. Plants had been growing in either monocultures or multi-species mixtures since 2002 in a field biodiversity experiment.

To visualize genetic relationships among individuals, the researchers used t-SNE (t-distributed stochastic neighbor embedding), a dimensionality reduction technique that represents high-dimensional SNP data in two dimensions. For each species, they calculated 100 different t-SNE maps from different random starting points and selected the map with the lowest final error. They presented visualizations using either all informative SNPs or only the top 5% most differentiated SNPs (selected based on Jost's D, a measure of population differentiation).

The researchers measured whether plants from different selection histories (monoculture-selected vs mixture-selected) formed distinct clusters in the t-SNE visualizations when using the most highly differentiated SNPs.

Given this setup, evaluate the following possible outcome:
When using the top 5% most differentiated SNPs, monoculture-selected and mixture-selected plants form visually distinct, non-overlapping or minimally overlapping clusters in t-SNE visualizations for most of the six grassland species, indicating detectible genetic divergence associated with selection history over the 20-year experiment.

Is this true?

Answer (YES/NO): YES